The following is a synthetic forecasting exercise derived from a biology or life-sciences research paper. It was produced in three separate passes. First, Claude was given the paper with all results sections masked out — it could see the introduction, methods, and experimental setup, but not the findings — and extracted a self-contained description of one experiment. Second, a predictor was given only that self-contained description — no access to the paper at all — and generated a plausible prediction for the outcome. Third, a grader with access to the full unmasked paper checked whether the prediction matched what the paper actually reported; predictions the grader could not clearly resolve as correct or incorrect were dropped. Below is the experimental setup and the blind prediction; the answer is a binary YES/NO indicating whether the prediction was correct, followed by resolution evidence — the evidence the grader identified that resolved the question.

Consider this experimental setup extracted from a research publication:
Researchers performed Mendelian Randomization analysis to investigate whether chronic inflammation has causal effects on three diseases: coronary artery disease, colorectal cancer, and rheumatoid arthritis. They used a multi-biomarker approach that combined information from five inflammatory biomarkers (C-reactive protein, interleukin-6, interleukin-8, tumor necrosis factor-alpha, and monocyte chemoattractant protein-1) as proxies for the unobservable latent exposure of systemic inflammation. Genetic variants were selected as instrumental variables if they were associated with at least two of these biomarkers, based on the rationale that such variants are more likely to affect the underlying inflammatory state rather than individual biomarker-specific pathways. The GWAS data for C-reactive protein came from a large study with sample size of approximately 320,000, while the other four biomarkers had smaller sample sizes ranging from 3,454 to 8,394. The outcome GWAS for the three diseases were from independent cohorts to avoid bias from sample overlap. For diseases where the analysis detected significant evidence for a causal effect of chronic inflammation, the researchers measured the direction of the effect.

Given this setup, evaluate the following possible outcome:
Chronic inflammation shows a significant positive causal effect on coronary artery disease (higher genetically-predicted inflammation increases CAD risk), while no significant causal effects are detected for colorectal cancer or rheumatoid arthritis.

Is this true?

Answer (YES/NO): NO